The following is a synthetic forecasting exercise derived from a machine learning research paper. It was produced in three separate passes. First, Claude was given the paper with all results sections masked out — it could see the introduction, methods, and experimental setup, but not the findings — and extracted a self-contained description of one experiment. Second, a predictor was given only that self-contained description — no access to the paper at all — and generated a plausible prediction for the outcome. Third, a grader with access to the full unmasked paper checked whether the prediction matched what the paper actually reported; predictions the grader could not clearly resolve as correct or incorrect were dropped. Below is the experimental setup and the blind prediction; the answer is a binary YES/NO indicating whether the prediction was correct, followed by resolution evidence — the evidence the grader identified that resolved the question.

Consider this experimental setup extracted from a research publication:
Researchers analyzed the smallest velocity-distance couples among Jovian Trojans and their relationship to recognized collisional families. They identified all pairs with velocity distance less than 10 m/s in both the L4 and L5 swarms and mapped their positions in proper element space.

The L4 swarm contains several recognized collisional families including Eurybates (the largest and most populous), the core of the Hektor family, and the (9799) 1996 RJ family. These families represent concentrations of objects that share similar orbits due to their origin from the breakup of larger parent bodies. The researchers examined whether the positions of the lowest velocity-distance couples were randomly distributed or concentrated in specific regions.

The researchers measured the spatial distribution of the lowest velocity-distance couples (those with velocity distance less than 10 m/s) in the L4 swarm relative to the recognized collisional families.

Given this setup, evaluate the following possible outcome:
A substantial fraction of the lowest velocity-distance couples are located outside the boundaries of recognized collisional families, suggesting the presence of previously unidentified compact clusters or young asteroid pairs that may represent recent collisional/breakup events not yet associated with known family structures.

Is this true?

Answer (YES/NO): NO